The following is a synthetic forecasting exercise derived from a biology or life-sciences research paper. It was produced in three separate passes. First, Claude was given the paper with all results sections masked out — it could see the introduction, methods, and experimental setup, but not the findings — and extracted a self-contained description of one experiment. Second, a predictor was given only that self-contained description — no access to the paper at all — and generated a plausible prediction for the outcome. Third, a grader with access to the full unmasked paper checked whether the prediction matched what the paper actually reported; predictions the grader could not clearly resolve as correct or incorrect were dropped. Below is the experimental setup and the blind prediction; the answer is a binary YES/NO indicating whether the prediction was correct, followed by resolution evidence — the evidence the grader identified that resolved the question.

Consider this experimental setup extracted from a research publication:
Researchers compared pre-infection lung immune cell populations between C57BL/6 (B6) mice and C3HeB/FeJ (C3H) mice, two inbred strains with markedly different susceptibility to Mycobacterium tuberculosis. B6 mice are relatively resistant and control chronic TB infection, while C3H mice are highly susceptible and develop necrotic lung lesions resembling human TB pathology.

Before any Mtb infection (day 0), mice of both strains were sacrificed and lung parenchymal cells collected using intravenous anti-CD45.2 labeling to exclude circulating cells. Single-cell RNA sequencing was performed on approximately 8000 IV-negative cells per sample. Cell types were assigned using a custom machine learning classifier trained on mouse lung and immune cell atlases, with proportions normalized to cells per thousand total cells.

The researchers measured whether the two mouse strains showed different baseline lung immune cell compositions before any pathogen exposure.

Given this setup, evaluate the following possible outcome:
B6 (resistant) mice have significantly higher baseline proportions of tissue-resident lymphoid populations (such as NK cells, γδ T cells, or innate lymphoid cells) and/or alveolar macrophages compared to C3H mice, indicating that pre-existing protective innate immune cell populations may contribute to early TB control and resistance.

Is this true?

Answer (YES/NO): NO